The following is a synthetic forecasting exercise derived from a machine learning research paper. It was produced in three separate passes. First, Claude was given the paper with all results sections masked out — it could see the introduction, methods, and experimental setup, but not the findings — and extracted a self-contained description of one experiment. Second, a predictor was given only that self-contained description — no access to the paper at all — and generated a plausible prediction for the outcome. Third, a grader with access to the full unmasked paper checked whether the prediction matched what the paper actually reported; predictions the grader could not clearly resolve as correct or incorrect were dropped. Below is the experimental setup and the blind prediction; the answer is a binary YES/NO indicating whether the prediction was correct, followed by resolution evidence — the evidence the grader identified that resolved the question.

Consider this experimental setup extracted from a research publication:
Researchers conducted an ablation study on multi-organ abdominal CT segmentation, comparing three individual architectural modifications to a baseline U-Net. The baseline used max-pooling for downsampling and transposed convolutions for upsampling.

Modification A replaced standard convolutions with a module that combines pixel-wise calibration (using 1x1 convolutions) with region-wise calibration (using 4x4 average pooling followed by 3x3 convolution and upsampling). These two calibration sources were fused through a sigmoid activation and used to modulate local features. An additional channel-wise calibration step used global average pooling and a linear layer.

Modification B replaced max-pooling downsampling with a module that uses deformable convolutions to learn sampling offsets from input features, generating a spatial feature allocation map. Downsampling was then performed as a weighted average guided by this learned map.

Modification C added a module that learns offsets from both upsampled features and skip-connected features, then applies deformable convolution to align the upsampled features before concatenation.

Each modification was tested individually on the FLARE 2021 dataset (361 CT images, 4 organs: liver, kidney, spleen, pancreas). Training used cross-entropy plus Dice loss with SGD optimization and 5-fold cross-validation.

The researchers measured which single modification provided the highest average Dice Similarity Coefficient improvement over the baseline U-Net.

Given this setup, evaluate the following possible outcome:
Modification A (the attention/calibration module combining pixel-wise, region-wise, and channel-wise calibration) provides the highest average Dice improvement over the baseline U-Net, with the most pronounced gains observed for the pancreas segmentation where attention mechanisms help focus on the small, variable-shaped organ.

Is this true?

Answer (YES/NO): NO